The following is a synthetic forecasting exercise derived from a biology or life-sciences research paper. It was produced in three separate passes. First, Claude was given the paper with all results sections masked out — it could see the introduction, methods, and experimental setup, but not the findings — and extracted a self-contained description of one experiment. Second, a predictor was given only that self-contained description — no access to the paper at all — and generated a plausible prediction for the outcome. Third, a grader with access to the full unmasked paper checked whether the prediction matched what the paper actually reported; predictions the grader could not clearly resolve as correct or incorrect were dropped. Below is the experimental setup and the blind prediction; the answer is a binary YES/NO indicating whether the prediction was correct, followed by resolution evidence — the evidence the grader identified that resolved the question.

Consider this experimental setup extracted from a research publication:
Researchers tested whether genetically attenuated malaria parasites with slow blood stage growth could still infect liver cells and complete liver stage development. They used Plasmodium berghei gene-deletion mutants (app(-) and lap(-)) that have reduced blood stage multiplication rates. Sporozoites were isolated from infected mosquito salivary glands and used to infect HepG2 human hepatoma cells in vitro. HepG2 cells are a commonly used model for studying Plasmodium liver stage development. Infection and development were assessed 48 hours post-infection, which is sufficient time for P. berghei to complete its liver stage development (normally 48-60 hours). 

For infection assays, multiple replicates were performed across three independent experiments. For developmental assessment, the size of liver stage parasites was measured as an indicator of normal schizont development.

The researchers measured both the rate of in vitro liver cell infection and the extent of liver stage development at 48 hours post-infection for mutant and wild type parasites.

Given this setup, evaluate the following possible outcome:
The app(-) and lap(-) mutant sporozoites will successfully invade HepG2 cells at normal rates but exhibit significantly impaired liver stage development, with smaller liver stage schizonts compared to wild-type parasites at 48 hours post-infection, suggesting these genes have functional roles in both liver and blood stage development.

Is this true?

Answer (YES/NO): NO